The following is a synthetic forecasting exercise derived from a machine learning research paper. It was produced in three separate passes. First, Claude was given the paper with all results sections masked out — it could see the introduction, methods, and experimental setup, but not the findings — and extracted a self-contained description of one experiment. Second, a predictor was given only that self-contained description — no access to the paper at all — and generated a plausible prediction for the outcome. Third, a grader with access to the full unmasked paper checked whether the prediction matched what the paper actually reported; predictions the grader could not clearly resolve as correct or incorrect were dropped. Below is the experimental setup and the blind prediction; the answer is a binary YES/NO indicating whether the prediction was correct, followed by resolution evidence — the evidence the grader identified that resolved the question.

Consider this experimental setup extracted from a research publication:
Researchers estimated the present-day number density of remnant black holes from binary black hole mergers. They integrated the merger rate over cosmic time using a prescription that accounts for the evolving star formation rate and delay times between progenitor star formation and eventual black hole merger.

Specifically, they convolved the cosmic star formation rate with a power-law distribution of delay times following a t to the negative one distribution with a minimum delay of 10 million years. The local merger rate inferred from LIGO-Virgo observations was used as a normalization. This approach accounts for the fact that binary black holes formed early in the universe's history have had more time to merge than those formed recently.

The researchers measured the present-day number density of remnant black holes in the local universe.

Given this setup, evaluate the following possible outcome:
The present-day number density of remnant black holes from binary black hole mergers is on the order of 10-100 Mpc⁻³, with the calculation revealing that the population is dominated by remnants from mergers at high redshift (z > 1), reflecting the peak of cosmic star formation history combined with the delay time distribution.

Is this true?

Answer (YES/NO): NO